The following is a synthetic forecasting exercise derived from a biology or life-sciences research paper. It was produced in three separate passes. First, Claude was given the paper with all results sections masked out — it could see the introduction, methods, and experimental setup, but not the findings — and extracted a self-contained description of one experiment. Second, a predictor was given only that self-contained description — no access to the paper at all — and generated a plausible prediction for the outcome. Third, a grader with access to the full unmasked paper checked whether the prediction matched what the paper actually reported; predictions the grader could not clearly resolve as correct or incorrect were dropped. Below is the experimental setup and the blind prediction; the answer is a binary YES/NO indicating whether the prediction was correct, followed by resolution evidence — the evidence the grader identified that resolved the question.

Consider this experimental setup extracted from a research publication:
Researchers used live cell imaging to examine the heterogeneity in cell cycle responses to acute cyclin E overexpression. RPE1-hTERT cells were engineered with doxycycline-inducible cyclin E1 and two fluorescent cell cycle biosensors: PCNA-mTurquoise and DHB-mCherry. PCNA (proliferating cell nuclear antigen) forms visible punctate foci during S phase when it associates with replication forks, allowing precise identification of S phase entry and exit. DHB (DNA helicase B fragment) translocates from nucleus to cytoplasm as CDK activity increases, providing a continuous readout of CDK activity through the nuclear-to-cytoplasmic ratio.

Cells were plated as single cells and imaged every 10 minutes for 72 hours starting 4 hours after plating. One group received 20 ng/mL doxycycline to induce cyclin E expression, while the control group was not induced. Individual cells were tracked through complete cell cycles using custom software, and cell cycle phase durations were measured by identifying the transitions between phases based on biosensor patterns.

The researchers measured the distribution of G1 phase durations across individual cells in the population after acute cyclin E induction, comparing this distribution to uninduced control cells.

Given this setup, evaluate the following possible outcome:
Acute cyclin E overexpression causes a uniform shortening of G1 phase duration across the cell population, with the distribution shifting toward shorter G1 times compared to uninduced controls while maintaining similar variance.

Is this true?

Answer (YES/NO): NO